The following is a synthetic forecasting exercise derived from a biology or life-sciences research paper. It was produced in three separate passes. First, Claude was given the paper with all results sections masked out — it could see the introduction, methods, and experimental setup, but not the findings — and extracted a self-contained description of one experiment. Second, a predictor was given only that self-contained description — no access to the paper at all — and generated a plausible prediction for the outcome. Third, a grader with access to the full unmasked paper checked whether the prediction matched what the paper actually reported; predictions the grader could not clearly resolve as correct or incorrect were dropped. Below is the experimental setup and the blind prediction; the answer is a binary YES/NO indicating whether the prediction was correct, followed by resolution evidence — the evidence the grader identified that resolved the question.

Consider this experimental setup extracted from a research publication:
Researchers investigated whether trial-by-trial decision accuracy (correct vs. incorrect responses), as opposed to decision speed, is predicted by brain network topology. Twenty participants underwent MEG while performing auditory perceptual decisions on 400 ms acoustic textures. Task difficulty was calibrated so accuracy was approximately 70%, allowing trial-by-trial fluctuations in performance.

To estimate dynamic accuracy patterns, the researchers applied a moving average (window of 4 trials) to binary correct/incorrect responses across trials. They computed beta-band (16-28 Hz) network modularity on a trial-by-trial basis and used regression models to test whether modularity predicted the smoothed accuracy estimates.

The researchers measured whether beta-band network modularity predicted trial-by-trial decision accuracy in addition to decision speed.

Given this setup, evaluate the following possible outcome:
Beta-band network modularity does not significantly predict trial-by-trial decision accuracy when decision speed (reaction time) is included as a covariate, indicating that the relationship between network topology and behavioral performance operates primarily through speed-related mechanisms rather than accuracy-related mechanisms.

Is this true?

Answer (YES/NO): NO